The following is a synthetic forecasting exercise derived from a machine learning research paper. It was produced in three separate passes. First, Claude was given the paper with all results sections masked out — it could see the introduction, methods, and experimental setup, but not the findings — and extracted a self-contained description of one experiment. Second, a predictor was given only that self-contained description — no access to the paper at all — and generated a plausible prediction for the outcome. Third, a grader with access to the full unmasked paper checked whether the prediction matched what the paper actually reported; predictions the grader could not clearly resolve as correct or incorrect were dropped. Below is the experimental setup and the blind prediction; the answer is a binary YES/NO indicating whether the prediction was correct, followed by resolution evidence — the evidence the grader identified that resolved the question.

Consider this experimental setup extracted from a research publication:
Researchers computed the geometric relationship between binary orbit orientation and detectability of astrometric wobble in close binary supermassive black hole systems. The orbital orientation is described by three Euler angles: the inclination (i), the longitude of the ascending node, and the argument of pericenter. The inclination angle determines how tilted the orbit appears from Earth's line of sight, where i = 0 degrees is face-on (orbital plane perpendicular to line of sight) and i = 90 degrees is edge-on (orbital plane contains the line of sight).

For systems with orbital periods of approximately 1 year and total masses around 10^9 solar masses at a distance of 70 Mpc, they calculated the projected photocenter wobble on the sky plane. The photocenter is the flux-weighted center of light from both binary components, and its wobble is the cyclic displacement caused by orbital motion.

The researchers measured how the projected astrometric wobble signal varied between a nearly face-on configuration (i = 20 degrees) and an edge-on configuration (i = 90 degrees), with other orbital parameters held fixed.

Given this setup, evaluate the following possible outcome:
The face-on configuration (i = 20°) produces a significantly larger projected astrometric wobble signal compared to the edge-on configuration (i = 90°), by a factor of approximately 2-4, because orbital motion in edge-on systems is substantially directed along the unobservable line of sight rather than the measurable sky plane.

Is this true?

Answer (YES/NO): NO